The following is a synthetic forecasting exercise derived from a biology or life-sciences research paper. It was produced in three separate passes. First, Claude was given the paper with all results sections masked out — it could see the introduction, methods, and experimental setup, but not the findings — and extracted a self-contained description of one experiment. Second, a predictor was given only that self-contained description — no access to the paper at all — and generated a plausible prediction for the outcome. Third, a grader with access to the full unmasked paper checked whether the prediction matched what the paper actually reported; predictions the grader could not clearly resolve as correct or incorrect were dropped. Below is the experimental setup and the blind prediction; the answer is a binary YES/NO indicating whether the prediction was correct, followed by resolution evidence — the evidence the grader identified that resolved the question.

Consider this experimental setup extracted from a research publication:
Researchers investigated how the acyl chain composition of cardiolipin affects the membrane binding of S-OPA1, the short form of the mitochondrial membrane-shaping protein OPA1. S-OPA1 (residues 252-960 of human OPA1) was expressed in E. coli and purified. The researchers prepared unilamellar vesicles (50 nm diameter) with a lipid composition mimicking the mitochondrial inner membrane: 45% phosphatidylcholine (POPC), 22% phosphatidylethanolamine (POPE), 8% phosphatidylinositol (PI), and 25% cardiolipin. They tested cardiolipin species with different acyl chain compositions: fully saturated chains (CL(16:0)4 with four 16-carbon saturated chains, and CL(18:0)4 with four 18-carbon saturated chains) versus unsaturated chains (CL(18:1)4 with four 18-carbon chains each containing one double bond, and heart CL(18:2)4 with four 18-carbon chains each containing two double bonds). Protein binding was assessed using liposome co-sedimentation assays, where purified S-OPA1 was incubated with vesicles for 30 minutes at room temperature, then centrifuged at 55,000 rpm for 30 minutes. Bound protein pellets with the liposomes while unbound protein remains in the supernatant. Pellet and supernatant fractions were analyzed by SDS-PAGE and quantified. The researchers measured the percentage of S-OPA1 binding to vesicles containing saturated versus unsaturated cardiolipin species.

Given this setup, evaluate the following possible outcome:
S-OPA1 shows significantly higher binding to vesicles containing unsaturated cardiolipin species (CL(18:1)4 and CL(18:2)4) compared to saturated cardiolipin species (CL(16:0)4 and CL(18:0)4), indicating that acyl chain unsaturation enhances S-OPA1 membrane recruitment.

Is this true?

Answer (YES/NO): YES